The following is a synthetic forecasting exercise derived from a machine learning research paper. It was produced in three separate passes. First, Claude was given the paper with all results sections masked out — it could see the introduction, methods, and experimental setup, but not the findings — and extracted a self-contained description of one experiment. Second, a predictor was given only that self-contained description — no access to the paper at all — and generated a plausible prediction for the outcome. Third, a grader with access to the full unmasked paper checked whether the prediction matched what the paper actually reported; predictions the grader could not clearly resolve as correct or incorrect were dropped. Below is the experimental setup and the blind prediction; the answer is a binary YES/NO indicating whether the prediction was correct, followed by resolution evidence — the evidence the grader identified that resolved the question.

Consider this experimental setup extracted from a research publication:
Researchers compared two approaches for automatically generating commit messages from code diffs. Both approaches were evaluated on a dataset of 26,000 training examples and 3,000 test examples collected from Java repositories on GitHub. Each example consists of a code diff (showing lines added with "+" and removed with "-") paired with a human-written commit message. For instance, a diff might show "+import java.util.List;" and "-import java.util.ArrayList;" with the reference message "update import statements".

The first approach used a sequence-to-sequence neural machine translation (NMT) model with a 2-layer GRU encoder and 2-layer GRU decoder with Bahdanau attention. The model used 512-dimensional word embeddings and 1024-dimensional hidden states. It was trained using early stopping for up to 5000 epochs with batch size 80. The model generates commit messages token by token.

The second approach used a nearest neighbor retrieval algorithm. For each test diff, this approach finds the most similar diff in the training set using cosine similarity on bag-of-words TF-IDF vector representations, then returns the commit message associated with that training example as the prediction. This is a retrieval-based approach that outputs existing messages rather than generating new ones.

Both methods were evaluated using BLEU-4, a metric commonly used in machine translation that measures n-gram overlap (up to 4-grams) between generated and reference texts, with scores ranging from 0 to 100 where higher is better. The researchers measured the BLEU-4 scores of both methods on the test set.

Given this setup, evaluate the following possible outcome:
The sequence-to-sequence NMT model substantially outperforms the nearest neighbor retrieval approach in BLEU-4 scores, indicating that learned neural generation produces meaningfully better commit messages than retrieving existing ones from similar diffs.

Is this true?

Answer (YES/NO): NO